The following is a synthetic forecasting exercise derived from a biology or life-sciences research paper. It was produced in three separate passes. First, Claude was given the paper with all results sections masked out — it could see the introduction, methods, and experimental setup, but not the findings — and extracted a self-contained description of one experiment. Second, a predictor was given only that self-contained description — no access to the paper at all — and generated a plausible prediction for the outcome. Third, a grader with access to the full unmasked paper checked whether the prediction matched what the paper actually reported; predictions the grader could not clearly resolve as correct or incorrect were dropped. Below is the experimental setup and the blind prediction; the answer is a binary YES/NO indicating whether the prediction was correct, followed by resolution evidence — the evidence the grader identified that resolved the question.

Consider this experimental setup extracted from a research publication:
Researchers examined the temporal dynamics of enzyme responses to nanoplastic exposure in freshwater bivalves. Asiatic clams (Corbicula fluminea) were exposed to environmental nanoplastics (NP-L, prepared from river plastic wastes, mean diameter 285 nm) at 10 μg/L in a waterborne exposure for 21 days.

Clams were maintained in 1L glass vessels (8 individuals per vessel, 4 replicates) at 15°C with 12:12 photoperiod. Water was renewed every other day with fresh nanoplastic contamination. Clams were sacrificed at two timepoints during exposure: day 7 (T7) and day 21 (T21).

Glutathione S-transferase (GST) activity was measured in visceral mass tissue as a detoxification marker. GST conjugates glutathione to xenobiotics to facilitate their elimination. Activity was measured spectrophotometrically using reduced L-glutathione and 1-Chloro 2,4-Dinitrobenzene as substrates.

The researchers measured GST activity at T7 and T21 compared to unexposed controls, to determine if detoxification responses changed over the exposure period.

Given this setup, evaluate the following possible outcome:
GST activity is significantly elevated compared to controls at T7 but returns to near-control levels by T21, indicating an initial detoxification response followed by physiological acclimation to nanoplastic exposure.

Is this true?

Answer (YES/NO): NO